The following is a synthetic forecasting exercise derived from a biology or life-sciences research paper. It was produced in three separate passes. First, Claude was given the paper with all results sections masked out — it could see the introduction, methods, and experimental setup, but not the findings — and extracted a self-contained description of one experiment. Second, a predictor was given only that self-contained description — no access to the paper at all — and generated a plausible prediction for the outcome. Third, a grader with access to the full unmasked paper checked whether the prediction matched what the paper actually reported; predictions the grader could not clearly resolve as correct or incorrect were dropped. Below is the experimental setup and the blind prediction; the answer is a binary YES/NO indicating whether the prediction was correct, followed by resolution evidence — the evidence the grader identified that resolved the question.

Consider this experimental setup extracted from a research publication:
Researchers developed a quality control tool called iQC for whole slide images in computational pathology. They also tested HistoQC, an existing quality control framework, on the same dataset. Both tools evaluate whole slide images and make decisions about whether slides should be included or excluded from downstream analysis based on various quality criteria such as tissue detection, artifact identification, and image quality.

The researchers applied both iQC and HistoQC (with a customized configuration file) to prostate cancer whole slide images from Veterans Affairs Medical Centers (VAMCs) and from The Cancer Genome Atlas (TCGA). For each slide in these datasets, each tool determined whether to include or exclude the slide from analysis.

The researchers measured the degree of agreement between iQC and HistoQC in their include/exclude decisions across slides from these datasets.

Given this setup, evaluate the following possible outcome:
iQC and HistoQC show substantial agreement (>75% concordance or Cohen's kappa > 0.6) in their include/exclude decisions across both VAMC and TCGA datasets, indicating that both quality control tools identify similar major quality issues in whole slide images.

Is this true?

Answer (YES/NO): NO